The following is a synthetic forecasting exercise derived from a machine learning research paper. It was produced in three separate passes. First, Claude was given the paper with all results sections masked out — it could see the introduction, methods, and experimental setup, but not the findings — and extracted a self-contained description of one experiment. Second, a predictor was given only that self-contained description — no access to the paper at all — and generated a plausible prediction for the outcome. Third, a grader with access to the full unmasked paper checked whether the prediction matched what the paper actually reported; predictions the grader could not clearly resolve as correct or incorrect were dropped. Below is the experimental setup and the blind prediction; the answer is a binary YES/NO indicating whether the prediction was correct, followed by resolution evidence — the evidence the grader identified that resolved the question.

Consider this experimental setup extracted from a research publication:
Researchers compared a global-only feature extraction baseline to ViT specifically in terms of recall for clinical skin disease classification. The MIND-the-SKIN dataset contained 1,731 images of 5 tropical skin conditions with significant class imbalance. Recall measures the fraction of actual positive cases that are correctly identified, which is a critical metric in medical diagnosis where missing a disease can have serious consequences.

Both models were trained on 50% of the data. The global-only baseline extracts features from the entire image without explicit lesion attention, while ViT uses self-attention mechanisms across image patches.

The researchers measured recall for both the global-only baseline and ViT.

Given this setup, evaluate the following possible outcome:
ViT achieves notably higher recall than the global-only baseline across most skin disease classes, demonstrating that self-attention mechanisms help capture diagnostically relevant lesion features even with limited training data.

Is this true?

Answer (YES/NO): NO